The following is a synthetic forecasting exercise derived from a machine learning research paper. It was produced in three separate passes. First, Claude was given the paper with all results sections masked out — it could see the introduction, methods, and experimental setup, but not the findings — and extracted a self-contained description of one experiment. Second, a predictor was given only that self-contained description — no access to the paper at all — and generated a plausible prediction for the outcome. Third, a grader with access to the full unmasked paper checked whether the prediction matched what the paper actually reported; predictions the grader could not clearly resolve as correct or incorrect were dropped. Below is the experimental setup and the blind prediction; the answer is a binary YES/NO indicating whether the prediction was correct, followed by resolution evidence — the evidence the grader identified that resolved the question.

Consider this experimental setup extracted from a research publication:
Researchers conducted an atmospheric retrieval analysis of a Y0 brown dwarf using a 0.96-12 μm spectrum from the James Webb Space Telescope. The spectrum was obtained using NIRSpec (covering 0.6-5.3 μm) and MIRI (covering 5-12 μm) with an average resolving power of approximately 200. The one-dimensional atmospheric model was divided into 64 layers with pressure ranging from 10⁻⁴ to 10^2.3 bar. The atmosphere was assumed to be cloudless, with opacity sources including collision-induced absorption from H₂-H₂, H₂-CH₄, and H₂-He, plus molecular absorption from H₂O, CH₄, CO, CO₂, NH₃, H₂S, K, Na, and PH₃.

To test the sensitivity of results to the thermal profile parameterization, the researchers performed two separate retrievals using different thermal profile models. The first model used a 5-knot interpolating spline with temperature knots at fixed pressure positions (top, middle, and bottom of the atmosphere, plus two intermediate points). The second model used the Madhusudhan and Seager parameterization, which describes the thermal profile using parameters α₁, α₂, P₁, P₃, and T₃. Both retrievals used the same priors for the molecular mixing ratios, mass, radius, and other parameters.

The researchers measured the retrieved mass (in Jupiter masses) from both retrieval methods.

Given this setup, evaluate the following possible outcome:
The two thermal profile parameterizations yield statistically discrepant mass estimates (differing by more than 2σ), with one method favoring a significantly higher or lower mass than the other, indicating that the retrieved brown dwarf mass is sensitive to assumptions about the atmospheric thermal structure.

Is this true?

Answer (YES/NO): YES